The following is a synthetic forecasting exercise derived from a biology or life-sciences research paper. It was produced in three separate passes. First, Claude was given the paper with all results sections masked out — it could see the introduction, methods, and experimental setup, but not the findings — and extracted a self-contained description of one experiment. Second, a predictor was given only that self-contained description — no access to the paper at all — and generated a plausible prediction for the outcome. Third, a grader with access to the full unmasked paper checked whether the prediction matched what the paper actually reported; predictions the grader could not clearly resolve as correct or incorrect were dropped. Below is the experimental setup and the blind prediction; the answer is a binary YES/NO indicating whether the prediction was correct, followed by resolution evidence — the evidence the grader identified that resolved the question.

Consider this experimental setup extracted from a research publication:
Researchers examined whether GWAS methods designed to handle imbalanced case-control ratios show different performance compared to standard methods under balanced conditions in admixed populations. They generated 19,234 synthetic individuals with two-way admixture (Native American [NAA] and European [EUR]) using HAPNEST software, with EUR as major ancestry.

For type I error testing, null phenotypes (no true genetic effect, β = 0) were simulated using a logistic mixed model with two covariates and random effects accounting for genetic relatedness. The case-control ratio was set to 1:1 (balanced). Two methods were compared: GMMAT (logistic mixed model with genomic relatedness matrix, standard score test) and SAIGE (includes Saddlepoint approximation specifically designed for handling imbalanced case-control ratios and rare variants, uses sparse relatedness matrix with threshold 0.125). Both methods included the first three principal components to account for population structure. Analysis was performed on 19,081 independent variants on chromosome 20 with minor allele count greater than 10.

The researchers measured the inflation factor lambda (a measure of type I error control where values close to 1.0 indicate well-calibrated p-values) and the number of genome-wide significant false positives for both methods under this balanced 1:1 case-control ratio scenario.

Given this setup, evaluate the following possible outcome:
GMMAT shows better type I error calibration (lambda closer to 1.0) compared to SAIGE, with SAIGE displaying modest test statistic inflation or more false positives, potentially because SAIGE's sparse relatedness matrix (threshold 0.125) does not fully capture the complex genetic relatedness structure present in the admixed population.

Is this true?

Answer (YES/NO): NO